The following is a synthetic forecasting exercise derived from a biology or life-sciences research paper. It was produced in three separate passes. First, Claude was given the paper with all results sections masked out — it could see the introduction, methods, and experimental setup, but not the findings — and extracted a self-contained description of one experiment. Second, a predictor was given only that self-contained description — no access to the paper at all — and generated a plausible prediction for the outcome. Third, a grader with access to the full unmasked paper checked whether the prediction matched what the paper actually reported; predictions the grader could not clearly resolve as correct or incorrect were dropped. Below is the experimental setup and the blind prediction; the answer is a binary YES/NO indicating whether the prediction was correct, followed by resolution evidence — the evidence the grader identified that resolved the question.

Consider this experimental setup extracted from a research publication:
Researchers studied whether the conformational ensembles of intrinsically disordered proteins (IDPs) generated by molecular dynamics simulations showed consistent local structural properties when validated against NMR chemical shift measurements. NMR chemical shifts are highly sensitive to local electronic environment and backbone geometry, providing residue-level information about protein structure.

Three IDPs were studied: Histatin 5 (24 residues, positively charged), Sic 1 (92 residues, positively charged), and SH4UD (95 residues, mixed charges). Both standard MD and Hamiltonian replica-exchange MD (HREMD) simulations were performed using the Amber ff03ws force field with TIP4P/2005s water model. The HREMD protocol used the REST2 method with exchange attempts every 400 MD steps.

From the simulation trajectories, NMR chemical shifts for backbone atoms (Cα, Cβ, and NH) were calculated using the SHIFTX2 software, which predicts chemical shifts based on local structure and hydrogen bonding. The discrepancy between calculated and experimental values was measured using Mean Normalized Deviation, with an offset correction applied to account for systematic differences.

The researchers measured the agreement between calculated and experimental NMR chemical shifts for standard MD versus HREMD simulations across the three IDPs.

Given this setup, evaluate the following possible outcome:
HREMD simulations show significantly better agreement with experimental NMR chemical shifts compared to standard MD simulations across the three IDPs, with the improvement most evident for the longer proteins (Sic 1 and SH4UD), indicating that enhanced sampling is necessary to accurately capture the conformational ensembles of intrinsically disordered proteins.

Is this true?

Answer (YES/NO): NO